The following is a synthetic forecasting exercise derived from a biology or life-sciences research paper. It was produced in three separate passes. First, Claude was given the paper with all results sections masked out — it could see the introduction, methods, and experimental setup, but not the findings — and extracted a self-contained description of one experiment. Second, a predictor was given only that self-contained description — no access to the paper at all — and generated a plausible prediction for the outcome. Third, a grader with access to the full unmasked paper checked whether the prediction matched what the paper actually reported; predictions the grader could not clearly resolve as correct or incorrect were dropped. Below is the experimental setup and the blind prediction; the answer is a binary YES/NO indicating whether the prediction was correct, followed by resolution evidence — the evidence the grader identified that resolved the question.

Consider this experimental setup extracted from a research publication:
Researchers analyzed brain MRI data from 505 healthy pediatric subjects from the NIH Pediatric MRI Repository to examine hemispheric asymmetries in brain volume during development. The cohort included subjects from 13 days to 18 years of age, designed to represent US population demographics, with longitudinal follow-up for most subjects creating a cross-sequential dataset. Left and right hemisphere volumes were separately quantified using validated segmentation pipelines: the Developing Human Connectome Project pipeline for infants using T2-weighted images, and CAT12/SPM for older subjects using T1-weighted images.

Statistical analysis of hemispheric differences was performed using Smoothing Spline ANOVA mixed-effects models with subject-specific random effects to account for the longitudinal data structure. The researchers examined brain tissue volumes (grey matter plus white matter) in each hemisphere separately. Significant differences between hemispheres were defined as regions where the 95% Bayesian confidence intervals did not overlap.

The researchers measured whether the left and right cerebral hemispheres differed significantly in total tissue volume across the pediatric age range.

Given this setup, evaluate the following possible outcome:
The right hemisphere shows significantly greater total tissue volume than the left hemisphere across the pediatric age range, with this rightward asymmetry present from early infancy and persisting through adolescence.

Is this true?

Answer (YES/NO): NO